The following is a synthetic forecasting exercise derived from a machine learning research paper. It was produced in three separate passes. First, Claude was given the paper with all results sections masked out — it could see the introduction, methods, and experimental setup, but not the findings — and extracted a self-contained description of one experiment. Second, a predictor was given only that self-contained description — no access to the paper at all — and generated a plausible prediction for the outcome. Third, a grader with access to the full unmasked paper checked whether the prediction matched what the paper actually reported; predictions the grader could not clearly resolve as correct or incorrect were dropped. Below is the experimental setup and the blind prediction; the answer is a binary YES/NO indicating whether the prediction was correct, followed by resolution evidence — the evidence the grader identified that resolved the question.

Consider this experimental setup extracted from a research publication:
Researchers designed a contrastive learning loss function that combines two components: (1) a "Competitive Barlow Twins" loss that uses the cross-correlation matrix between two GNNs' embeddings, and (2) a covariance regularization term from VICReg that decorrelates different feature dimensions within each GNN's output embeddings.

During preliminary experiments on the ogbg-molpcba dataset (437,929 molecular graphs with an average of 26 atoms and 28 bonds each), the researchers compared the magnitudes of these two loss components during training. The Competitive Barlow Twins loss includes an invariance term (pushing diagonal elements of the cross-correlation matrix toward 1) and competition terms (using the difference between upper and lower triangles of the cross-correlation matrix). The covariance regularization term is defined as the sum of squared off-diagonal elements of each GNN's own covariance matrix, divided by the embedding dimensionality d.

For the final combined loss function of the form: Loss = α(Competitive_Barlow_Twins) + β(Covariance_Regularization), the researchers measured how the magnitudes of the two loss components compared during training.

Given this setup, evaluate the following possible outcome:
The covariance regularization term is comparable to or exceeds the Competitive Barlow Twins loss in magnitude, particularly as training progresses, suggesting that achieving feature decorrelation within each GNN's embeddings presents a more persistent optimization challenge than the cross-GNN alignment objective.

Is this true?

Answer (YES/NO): NO